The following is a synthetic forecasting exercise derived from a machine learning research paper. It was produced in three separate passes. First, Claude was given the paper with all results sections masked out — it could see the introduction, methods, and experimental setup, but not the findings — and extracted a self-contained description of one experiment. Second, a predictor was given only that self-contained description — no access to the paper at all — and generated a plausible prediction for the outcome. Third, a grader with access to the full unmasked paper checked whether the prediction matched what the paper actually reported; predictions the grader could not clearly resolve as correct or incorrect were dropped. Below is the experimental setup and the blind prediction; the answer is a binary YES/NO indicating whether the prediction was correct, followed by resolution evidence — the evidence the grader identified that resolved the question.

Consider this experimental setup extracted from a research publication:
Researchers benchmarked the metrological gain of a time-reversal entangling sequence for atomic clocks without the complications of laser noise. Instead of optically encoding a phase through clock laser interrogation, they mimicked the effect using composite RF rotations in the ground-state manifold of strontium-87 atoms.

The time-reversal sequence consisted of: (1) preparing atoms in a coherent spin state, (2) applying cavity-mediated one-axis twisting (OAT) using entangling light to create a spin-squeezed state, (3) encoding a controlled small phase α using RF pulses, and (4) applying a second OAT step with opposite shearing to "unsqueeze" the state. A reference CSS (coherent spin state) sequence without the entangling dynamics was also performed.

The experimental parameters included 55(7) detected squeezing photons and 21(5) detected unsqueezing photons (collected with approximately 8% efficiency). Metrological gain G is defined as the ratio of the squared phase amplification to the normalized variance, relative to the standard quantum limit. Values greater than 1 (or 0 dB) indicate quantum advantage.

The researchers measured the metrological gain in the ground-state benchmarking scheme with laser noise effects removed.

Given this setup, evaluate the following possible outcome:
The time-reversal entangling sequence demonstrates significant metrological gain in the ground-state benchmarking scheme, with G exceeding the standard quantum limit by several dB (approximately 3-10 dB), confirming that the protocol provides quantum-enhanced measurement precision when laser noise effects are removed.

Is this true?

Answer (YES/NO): YES